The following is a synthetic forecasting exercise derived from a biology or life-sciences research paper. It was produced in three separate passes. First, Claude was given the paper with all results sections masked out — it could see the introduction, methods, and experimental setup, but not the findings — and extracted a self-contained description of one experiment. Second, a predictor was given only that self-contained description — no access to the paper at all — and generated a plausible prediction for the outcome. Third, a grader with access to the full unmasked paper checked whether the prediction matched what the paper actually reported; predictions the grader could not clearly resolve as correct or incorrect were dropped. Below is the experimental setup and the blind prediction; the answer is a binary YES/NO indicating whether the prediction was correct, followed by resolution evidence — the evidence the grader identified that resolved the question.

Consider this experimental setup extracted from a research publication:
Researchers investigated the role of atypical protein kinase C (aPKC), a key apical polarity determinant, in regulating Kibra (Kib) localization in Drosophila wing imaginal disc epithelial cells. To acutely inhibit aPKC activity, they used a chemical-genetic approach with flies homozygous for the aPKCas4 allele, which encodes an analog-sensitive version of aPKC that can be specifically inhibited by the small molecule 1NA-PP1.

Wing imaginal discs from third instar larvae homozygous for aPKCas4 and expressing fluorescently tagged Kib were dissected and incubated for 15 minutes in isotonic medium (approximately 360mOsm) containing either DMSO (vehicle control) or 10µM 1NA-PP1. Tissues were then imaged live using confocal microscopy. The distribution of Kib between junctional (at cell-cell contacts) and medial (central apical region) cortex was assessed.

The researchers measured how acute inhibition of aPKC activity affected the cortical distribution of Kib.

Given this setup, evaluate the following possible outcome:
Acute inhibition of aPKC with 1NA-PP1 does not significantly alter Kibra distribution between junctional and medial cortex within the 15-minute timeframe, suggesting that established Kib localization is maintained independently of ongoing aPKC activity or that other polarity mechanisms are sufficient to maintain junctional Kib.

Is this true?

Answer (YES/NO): NO